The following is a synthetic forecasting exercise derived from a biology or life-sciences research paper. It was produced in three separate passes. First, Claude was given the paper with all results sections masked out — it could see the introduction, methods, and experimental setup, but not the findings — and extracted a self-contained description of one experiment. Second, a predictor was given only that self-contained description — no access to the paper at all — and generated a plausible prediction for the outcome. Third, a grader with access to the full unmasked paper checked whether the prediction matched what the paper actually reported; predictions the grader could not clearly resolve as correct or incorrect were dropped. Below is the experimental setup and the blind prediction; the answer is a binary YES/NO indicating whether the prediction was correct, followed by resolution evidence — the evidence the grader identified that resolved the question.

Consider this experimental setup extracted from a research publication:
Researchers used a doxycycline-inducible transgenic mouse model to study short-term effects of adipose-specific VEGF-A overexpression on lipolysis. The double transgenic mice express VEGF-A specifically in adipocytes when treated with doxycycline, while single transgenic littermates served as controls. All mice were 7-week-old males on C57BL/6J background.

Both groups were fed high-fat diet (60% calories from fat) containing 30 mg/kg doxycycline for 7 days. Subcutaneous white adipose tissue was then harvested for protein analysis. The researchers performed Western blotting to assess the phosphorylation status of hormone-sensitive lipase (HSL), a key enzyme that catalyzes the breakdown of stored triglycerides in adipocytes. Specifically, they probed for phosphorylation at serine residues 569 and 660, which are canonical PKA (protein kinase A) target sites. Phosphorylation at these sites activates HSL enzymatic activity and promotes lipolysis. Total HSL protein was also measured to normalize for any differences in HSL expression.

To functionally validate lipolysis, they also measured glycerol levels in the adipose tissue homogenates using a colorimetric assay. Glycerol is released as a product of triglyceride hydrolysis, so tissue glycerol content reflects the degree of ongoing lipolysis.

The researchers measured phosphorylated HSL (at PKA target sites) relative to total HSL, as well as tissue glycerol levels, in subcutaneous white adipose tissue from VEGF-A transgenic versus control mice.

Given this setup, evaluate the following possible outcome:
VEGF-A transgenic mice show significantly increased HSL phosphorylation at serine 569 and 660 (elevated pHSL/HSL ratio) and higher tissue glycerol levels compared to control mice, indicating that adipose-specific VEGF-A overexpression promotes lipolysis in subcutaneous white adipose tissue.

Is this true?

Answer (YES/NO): YES